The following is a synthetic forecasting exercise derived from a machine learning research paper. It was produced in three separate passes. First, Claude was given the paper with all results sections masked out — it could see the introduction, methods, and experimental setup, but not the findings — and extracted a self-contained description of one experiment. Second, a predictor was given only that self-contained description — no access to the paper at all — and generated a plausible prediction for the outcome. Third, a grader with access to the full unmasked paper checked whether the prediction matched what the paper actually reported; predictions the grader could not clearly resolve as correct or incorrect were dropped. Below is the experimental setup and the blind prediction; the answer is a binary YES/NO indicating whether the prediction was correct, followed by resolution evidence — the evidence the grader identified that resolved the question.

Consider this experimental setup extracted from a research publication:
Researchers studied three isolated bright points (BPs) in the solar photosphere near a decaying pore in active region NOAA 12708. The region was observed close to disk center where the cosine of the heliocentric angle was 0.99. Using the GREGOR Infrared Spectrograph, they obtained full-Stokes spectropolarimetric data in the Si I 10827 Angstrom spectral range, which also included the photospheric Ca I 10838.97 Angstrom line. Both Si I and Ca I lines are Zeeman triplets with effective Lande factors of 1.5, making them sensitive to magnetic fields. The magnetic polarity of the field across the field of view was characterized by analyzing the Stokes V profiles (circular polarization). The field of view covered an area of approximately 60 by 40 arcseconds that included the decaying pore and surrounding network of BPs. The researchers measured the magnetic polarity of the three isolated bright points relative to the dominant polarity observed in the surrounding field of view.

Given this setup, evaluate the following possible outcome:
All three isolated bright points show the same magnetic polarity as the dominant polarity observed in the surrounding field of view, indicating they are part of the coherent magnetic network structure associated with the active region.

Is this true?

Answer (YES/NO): NO